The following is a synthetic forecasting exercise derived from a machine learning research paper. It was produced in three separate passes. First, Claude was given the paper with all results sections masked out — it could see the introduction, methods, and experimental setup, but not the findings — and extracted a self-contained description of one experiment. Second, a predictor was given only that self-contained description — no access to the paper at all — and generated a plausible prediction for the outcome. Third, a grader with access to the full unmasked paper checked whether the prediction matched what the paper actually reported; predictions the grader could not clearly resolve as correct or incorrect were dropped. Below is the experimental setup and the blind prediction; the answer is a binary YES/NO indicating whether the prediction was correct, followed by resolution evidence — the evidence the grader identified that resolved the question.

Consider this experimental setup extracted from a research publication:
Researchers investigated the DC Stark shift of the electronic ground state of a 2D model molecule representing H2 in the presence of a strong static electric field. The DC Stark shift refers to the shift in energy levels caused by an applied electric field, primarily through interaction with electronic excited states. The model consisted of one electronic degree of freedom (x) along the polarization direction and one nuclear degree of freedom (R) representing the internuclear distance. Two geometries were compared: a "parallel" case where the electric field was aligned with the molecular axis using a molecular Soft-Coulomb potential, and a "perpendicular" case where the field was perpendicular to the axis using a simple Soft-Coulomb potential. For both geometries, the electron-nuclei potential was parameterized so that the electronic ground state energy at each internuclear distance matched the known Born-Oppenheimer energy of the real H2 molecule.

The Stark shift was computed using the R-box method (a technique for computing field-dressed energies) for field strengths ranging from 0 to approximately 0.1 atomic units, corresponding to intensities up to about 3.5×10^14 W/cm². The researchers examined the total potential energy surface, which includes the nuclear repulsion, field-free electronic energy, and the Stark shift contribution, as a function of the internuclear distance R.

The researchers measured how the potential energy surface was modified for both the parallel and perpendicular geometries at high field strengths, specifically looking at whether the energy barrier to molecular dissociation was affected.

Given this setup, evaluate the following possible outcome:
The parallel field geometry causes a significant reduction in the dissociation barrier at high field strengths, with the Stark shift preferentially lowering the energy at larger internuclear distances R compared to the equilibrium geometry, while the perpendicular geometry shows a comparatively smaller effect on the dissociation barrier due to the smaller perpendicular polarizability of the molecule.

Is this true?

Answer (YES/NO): YES